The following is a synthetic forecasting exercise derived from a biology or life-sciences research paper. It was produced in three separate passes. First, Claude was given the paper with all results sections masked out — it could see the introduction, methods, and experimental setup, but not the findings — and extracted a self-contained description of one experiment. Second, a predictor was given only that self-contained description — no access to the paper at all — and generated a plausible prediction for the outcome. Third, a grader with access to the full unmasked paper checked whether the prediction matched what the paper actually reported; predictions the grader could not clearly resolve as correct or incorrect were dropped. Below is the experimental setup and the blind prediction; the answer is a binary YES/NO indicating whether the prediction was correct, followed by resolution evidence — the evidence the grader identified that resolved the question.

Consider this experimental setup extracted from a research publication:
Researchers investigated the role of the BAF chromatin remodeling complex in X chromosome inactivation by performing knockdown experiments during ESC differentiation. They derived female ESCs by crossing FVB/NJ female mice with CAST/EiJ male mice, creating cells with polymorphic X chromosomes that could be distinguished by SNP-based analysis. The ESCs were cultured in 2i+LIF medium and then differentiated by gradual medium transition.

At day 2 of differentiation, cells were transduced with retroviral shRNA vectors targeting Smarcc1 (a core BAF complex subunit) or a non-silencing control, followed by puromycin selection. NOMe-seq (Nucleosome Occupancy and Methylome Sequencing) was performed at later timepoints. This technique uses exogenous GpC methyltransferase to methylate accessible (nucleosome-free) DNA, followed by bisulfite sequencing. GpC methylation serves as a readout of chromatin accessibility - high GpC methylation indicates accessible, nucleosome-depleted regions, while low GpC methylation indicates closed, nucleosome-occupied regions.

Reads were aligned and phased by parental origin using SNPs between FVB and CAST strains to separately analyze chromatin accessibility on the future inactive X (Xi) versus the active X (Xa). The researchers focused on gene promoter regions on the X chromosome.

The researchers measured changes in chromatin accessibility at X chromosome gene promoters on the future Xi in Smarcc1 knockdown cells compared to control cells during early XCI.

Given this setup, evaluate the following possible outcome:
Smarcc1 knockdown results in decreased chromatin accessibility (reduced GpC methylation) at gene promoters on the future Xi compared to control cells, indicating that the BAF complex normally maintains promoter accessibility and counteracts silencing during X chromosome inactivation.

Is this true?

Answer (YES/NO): NO